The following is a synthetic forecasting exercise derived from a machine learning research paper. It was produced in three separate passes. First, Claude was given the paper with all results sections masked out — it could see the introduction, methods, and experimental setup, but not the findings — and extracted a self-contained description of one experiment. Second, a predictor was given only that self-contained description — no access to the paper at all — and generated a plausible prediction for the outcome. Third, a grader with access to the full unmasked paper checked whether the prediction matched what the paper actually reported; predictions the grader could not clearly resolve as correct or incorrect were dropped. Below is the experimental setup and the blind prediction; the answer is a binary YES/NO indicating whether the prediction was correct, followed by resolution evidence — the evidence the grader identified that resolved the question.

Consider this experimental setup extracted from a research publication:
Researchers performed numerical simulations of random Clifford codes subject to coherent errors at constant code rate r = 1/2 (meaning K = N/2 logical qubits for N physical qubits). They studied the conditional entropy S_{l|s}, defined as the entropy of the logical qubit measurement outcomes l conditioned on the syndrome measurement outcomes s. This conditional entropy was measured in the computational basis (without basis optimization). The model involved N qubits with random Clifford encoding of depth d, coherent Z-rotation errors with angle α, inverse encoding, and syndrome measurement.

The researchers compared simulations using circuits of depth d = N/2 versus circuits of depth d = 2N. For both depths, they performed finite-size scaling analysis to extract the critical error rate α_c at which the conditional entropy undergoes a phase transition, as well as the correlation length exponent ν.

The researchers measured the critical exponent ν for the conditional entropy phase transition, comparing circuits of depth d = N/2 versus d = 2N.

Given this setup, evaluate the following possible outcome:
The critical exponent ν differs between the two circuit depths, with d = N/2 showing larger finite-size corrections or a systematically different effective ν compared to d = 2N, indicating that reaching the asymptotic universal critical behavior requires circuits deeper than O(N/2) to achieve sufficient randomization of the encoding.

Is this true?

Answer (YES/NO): YES